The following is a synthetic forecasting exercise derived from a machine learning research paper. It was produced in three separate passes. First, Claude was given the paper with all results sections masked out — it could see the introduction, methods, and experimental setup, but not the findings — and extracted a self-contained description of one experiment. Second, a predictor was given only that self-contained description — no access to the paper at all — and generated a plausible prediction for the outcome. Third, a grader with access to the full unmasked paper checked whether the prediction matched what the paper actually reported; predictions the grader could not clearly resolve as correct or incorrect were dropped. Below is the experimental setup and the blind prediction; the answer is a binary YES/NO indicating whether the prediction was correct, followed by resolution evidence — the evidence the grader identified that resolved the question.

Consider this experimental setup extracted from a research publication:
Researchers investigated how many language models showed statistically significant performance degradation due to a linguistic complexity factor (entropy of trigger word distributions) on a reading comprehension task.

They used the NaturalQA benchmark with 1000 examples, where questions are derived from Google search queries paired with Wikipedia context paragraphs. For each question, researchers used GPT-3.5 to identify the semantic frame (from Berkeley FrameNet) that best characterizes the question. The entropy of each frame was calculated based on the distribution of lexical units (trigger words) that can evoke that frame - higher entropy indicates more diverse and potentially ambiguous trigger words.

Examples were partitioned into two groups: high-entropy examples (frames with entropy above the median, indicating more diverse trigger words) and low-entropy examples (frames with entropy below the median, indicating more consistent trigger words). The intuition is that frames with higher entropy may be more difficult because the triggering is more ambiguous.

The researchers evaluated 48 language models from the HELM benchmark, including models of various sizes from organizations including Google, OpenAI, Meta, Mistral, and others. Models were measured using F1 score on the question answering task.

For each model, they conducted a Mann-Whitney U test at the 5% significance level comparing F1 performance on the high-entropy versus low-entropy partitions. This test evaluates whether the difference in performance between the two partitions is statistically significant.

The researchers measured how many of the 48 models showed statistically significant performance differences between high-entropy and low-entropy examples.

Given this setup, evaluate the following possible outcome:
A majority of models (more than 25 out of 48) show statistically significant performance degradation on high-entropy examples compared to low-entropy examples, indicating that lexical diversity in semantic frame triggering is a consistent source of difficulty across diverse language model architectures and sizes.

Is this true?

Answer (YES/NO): NO